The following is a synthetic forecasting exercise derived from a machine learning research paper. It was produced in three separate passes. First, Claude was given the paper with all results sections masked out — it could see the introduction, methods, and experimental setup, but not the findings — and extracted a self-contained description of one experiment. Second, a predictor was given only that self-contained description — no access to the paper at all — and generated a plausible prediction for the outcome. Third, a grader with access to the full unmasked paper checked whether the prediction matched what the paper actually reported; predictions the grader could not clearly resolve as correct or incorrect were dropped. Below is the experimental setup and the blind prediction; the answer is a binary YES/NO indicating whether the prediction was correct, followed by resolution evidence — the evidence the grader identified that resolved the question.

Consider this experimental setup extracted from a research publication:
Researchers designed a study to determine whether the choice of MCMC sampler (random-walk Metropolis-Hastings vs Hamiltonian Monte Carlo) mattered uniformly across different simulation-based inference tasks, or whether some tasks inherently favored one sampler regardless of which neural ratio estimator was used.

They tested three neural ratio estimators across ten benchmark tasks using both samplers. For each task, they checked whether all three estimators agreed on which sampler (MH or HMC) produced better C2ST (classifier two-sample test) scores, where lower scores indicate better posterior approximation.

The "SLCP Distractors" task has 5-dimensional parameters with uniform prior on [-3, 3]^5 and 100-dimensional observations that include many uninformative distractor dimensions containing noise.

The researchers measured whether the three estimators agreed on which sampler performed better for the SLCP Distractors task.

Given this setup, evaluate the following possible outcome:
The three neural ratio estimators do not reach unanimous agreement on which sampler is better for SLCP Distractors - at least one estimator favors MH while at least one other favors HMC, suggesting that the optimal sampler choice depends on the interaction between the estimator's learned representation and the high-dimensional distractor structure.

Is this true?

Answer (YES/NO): NO